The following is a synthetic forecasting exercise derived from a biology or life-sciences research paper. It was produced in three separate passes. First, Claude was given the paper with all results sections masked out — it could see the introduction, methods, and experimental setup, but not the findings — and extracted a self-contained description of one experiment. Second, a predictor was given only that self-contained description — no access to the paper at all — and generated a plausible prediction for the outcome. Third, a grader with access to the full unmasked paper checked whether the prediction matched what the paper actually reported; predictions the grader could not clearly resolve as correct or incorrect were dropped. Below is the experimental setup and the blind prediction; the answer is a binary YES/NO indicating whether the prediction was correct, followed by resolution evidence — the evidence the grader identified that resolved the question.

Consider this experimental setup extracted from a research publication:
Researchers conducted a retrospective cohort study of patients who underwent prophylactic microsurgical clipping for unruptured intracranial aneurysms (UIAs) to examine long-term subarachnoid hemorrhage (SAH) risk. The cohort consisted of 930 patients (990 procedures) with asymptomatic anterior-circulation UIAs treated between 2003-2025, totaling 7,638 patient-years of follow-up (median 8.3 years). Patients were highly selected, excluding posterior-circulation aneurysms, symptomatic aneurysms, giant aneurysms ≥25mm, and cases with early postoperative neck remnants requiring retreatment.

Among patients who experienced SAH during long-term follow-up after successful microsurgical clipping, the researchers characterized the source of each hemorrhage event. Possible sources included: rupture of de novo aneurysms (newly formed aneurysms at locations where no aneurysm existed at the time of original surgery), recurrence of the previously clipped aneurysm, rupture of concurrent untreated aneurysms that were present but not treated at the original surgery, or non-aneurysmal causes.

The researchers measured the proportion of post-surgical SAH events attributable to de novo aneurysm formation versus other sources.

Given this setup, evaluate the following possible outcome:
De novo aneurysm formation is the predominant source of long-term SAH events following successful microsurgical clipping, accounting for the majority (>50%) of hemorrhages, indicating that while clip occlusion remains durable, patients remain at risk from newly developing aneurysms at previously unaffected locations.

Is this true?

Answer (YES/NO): NO